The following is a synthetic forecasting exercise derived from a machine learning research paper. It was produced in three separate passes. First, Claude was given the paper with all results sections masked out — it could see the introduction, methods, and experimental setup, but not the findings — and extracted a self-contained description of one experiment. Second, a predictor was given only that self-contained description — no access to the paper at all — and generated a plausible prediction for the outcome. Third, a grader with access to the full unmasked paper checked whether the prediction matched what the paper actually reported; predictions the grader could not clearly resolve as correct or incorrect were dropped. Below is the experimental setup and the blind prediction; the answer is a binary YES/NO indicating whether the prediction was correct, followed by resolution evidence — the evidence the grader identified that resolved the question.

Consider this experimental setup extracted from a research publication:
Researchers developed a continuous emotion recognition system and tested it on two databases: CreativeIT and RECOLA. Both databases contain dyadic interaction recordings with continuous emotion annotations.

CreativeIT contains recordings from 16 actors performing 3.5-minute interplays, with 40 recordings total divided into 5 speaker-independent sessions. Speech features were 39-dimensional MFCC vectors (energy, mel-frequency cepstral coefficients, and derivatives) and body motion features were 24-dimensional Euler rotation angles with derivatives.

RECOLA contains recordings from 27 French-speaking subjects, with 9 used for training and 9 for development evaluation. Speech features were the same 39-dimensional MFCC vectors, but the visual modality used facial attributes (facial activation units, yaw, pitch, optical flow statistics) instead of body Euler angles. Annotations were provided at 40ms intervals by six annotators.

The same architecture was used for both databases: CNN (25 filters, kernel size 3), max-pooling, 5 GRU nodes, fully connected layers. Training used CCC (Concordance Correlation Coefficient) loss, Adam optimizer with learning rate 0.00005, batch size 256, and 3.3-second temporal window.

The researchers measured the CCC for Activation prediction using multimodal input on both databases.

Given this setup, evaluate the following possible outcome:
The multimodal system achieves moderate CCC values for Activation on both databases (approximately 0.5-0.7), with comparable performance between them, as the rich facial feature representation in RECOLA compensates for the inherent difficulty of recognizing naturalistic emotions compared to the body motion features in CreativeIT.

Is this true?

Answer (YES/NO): NO